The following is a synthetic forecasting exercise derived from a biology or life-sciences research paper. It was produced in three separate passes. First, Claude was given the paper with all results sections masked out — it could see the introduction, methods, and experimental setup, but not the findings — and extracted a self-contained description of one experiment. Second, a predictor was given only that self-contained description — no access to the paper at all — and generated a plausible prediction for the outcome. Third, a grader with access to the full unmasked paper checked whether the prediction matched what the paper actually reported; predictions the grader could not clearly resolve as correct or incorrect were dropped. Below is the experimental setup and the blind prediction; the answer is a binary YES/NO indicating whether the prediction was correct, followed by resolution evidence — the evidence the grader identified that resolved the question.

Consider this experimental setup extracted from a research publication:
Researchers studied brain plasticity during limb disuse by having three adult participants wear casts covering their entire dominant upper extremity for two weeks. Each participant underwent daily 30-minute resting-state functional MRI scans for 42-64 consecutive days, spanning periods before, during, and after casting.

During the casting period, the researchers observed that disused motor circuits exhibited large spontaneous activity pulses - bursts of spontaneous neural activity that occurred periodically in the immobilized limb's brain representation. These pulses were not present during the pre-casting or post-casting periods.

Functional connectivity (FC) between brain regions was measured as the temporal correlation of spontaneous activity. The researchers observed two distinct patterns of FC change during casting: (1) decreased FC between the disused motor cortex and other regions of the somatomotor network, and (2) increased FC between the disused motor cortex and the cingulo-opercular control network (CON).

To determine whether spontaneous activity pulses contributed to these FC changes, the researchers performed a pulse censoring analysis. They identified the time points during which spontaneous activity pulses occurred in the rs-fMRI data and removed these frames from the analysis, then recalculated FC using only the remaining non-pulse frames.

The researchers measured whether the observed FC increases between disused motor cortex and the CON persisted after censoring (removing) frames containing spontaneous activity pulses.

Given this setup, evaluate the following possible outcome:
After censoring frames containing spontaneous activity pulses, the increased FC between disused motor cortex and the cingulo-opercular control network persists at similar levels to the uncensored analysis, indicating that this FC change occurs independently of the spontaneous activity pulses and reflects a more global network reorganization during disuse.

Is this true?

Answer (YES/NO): NO